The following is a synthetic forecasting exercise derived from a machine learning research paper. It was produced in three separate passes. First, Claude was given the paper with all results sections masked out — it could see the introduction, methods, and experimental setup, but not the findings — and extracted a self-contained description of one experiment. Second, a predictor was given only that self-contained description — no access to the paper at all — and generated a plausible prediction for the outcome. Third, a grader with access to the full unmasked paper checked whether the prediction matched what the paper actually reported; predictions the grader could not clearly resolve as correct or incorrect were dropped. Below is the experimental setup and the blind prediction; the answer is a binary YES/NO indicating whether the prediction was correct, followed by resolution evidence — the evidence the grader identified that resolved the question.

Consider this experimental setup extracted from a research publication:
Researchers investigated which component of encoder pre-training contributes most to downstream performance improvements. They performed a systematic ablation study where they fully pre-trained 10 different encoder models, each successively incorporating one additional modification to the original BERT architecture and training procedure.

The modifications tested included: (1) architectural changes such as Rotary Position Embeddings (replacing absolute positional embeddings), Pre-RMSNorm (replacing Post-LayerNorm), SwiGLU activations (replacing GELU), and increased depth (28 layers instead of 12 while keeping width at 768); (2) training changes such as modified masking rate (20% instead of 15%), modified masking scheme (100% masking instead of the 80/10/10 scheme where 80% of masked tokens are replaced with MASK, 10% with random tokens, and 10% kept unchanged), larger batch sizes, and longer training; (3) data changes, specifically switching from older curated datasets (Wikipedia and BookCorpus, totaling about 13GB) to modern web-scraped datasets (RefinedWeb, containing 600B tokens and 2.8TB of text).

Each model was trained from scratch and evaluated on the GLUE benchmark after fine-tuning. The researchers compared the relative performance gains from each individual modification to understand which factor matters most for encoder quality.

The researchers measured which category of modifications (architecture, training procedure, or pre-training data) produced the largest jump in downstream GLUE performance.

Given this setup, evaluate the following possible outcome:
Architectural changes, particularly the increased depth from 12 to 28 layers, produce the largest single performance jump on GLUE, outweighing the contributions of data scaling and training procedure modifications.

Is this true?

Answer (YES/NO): NO